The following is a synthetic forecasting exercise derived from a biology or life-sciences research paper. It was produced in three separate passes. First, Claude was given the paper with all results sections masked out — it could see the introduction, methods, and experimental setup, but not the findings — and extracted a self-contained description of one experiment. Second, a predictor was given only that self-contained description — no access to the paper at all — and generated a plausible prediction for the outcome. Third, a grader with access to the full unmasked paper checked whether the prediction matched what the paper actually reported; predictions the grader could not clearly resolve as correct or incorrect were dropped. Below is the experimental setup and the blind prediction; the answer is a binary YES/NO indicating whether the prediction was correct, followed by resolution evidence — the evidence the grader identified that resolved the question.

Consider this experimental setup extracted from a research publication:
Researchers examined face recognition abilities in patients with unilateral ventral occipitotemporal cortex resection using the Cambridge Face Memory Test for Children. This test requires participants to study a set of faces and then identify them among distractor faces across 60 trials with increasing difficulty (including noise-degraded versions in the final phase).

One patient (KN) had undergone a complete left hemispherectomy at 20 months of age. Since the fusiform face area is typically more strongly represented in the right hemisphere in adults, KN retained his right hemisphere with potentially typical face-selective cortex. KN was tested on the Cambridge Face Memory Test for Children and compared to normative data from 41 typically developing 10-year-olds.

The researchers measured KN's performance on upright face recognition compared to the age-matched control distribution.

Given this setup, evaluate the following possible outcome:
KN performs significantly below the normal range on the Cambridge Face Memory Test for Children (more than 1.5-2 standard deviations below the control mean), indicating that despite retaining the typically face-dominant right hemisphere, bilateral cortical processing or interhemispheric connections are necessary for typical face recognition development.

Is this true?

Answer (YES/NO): YES